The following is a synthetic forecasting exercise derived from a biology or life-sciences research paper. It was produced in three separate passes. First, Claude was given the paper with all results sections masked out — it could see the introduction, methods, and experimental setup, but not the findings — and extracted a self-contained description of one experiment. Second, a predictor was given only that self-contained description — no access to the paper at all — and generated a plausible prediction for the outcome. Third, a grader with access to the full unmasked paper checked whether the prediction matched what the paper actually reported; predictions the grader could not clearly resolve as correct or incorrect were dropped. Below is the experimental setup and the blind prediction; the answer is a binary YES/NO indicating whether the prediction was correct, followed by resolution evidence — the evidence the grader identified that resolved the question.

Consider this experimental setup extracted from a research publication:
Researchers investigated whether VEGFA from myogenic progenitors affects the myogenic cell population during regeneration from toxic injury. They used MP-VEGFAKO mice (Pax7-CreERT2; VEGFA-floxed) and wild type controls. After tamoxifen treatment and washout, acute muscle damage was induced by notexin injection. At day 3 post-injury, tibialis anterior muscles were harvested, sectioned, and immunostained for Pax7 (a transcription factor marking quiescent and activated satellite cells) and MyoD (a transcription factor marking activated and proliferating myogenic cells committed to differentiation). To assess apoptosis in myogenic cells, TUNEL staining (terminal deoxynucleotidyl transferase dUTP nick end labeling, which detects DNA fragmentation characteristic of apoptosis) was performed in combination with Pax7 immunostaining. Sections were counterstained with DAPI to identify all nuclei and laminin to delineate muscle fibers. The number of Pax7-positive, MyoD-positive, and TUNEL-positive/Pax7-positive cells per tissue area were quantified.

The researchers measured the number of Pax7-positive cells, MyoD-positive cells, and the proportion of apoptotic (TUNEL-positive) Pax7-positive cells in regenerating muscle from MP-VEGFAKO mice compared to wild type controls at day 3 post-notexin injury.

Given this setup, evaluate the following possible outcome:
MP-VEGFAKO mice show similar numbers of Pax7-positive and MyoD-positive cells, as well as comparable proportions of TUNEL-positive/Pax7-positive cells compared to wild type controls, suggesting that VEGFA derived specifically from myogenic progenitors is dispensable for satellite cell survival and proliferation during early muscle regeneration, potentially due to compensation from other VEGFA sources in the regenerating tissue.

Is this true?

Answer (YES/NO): NO